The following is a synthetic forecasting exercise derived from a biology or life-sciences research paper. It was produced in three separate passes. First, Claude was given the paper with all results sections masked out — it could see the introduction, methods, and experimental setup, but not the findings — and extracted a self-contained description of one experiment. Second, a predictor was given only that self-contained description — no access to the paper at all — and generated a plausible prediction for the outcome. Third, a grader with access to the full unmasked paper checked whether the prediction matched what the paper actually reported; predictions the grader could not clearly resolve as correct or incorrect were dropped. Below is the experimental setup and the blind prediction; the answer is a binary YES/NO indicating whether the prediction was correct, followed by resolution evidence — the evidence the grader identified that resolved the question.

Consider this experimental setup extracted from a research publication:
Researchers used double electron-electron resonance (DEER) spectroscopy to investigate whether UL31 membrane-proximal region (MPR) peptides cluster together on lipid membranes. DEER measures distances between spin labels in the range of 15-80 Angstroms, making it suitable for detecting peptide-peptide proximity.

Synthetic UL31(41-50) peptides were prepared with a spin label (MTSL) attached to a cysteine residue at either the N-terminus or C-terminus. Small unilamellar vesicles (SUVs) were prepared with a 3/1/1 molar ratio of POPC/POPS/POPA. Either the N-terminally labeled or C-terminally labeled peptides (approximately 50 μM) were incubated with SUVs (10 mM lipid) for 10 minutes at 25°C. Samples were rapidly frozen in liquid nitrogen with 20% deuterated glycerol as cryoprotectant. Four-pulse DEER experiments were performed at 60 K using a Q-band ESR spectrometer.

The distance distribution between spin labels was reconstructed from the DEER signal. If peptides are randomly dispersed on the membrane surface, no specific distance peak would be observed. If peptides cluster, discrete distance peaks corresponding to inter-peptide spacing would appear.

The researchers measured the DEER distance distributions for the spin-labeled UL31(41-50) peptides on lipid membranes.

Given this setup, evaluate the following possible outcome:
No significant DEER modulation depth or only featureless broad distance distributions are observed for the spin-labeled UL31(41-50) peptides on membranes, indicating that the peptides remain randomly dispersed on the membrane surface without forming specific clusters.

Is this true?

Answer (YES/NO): YES